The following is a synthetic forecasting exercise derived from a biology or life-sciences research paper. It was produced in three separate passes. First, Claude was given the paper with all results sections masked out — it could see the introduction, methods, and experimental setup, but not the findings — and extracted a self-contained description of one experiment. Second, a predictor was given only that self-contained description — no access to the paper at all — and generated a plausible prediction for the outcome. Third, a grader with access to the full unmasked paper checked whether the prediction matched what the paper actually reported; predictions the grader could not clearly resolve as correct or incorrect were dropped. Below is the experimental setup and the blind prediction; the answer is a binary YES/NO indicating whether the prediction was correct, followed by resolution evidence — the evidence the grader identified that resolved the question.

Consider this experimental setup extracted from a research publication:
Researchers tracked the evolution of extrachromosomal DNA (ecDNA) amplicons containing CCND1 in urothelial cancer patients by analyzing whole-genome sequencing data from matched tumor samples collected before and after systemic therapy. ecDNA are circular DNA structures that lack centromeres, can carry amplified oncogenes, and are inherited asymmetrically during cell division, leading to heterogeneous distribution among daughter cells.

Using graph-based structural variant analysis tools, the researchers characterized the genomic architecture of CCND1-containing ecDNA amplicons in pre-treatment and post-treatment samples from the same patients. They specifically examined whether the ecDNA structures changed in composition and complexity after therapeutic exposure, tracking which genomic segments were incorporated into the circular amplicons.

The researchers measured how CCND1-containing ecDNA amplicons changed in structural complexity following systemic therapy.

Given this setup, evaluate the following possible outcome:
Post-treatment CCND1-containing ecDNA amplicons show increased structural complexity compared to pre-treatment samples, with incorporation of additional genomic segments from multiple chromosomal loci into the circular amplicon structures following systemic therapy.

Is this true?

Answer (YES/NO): YES